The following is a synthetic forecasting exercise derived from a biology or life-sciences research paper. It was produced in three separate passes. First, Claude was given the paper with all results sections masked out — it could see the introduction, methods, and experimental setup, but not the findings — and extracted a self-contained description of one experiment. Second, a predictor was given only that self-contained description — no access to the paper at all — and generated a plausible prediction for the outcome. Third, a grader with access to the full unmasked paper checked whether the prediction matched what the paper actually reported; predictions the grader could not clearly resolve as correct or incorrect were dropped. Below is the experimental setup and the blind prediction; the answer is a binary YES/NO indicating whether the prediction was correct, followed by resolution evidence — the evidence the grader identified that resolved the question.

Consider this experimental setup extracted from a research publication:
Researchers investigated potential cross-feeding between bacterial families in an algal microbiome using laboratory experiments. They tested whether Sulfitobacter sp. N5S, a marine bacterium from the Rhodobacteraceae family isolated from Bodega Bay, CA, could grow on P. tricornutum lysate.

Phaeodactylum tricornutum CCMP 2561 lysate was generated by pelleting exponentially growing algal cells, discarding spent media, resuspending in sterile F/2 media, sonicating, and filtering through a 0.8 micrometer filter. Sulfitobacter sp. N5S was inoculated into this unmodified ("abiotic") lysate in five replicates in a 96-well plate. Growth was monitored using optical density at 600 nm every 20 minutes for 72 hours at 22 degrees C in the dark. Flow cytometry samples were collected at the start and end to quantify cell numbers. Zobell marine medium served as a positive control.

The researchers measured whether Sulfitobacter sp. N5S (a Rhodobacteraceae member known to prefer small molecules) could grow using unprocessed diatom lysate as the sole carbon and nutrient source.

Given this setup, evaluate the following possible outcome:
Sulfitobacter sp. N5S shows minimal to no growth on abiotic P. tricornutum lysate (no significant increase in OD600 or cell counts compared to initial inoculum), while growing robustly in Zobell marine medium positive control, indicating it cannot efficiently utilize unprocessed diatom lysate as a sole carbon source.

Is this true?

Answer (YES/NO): YES